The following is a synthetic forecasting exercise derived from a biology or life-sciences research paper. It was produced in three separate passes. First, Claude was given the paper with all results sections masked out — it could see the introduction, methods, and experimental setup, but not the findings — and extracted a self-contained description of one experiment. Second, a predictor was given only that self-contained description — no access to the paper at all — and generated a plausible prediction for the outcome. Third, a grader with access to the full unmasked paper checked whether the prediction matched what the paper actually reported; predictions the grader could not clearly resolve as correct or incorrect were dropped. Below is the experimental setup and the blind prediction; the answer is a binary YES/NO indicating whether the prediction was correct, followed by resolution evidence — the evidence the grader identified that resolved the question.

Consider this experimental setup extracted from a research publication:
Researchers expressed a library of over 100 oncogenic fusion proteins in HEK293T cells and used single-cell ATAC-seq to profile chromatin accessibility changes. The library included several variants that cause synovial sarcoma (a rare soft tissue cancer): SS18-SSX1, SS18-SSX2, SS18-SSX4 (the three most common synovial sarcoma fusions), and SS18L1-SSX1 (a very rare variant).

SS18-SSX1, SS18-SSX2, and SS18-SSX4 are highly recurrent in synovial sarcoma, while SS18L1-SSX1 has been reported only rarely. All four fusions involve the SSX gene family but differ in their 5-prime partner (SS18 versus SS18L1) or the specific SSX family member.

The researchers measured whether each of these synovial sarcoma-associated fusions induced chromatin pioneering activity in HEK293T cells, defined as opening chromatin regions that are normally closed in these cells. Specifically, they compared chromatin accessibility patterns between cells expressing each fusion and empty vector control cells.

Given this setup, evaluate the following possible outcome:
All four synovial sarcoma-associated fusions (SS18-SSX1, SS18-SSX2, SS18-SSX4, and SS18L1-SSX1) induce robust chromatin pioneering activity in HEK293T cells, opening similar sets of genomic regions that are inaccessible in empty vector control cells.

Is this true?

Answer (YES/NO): NO